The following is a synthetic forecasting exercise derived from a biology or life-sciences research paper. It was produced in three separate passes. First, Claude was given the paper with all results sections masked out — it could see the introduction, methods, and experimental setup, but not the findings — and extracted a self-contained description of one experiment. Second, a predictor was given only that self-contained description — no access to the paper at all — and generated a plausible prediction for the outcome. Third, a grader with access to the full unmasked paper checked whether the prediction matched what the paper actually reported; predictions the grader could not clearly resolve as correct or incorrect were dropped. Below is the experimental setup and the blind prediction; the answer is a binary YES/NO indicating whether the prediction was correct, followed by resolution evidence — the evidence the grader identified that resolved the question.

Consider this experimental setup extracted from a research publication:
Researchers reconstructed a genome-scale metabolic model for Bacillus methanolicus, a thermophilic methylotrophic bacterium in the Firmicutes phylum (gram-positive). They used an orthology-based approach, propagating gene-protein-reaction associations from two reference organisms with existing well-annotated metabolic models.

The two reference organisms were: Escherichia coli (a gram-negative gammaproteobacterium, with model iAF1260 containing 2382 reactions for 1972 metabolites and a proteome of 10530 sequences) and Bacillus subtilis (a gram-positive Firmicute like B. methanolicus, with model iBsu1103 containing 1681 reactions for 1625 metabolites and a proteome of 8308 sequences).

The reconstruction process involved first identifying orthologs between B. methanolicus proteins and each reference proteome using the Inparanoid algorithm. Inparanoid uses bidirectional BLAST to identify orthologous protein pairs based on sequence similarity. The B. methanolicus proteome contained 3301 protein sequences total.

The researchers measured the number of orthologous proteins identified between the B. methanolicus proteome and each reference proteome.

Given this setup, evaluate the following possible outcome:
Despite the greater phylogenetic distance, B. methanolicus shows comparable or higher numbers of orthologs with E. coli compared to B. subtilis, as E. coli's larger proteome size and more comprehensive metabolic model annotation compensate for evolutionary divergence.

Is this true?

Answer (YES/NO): YES